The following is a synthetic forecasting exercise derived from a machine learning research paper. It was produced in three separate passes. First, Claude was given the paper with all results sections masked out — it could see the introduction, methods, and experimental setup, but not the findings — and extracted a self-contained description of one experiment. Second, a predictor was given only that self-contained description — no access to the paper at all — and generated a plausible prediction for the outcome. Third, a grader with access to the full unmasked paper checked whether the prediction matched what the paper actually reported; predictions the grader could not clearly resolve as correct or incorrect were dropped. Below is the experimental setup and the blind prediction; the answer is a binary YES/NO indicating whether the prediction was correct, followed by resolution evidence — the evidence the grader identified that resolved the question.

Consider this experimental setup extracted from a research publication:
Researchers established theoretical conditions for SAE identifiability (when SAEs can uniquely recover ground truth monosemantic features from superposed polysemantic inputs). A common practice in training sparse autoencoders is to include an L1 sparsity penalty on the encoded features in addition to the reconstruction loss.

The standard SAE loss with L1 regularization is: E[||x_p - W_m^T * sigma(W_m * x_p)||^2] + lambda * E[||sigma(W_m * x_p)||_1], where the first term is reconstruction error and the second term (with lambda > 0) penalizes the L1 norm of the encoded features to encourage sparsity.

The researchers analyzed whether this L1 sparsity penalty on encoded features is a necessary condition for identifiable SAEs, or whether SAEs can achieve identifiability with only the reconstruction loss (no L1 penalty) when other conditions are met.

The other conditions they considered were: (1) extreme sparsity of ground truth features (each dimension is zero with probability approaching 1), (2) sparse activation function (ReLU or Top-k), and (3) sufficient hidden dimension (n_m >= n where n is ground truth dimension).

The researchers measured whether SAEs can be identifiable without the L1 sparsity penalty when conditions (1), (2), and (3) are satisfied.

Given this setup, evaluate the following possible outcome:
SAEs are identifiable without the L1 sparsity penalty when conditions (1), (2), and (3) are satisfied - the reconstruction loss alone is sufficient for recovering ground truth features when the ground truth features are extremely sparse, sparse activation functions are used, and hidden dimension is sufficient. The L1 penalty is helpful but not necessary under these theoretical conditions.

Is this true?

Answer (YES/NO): YES